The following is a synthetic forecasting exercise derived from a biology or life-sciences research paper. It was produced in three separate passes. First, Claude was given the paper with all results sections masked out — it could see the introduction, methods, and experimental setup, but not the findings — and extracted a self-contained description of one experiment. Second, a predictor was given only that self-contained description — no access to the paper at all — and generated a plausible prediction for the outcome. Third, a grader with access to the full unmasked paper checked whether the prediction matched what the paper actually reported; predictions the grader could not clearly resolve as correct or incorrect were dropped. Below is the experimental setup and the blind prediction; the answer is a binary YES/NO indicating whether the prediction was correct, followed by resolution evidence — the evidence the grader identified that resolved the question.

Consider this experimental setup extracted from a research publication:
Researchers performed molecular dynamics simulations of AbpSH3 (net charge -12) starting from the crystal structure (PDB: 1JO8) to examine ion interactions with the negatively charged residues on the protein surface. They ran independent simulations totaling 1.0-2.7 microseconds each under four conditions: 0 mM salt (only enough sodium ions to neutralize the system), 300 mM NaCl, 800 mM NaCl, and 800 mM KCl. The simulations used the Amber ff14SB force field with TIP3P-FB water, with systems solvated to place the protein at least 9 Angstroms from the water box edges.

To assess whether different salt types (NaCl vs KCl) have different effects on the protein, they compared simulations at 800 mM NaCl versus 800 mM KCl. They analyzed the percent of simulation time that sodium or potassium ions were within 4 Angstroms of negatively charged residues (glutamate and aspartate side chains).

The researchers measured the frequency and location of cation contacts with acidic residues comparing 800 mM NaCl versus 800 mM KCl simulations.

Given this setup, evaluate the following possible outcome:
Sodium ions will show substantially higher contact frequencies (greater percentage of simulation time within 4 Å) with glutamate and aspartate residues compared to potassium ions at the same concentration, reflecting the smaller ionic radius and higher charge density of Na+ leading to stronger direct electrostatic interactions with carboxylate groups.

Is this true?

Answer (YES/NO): YES